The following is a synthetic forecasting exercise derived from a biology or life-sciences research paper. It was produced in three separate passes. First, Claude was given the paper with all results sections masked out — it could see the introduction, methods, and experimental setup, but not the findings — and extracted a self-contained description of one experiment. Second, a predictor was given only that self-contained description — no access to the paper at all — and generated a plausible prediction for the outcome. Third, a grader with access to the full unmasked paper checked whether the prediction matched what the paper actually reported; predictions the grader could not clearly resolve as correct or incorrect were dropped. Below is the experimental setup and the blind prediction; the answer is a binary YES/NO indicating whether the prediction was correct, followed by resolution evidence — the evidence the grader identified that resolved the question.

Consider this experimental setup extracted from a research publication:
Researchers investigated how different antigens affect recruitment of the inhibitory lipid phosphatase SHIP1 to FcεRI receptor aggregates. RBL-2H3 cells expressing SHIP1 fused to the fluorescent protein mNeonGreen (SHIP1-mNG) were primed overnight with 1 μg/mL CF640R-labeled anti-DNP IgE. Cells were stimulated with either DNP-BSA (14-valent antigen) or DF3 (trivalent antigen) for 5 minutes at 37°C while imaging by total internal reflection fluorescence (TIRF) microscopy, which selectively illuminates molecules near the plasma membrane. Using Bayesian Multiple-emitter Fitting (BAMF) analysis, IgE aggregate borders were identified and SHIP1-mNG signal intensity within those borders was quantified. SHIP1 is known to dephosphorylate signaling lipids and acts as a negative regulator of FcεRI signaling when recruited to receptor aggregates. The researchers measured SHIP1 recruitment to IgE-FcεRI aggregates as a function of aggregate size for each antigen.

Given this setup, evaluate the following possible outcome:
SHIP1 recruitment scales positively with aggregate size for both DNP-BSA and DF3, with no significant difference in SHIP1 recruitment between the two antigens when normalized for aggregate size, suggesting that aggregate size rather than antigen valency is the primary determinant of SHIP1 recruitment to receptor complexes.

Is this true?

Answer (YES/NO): NO